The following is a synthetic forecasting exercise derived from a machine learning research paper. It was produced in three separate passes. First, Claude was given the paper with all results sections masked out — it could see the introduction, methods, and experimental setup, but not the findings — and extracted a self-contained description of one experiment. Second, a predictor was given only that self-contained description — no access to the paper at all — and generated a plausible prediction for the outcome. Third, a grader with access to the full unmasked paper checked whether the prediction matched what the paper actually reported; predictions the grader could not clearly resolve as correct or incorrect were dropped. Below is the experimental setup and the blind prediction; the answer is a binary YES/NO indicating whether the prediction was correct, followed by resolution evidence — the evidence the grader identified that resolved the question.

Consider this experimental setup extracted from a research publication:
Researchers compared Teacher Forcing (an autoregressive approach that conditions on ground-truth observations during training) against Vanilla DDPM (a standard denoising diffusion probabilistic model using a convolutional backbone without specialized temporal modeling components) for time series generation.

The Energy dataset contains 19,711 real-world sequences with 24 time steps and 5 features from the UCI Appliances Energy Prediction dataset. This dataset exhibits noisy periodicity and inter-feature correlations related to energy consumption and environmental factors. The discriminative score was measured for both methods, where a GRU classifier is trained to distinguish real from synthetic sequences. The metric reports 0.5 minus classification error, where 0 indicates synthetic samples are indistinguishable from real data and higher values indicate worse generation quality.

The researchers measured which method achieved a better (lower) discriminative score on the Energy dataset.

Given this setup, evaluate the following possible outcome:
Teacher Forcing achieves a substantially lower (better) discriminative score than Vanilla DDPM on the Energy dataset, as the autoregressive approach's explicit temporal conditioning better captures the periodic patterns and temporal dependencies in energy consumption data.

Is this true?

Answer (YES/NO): NO